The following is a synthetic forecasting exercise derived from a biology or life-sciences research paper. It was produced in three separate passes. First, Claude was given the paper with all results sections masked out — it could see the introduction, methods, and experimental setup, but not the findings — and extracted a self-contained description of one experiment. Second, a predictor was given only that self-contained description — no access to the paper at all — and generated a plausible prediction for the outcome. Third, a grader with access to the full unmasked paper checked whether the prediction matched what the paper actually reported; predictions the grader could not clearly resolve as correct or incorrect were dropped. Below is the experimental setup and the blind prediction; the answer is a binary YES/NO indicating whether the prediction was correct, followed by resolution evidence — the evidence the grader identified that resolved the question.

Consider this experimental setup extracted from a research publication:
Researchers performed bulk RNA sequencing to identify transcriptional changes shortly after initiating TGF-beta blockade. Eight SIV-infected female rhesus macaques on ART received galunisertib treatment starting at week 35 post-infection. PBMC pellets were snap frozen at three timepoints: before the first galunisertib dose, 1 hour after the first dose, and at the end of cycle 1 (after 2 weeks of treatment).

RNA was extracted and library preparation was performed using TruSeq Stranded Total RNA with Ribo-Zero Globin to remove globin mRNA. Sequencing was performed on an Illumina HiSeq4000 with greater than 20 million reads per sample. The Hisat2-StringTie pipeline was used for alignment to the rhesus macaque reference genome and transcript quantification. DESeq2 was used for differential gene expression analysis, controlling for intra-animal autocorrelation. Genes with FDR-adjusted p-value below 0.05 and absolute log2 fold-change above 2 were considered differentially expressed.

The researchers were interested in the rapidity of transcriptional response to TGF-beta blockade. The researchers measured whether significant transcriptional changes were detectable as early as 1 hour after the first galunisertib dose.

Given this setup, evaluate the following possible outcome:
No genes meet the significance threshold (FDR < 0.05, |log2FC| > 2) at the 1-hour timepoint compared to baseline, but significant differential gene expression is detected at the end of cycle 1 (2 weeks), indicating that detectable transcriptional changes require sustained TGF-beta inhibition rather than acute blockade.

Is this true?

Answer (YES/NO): NO